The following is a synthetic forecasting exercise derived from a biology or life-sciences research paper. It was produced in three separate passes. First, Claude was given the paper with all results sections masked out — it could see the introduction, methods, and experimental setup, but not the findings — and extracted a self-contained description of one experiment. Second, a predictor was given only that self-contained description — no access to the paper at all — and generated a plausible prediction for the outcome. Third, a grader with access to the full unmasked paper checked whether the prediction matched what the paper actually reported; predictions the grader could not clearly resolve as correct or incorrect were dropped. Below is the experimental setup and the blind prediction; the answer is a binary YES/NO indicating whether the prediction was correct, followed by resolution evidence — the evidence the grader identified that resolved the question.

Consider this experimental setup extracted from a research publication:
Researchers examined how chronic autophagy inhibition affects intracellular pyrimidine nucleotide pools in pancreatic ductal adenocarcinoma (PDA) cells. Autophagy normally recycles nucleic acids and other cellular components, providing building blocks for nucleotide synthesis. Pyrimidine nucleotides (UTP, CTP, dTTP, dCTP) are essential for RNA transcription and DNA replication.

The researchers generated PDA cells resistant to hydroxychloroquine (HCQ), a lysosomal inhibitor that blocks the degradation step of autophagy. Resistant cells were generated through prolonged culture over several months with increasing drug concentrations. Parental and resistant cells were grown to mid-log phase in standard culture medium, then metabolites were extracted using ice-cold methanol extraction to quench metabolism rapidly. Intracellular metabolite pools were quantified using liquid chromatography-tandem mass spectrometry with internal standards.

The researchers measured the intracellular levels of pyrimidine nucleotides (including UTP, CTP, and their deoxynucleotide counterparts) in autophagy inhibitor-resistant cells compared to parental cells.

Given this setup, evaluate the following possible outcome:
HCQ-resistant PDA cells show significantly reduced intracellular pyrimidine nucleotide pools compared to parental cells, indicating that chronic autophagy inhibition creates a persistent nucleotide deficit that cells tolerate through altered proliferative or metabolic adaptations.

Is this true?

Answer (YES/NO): YES